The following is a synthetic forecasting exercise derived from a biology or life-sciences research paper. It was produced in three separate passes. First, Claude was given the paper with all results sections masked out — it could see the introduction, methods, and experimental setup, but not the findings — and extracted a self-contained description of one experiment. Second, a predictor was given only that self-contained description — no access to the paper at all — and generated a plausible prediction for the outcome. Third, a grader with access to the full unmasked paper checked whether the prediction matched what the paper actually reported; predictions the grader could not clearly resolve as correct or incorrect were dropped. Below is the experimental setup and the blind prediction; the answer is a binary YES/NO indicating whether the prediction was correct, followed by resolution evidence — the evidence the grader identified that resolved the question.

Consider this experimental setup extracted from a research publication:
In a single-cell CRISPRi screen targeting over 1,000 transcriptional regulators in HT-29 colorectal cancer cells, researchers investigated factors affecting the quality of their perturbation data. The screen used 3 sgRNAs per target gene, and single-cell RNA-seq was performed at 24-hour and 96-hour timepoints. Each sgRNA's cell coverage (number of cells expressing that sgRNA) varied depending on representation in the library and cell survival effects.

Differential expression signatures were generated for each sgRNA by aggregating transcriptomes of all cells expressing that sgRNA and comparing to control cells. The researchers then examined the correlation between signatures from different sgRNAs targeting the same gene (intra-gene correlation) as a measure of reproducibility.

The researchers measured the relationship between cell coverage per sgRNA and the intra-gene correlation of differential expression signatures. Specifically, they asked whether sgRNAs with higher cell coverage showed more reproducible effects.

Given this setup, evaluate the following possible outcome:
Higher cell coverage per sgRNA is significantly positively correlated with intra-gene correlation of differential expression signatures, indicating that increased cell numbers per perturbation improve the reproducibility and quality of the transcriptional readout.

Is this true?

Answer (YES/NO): NO